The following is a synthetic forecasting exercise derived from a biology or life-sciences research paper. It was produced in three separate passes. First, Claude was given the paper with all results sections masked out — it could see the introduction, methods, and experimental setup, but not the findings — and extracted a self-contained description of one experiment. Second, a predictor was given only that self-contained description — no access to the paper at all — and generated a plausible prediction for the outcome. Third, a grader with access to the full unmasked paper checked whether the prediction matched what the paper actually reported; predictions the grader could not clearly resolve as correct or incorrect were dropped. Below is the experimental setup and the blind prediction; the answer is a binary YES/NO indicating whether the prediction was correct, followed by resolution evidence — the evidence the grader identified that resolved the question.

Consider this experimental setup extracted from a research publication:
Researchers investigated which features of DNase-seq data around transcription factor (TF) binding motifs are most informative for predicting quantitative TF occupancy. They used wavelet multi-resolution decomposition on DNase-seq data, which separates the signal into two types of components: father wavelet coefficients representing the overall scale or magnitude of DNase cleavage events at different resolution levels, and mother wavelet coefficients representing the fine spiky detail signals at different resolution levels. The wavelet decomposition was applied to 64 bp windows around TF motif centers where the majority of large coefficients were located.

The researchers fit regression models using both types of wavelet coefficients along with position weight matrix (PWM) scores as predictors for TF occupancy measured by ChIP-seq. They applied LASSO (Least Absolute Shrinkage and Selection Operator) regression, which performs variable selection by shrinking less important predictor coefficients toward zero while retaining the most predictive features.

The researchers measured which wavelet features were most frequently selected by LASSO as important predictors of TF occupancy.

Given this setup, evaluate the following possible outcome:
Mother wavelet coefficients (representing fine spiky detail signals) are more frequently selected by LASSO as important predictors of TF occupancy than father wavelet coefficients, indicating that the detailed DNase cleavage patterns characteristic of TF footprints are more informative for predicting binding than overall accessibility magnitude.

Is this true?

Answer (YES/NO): NO